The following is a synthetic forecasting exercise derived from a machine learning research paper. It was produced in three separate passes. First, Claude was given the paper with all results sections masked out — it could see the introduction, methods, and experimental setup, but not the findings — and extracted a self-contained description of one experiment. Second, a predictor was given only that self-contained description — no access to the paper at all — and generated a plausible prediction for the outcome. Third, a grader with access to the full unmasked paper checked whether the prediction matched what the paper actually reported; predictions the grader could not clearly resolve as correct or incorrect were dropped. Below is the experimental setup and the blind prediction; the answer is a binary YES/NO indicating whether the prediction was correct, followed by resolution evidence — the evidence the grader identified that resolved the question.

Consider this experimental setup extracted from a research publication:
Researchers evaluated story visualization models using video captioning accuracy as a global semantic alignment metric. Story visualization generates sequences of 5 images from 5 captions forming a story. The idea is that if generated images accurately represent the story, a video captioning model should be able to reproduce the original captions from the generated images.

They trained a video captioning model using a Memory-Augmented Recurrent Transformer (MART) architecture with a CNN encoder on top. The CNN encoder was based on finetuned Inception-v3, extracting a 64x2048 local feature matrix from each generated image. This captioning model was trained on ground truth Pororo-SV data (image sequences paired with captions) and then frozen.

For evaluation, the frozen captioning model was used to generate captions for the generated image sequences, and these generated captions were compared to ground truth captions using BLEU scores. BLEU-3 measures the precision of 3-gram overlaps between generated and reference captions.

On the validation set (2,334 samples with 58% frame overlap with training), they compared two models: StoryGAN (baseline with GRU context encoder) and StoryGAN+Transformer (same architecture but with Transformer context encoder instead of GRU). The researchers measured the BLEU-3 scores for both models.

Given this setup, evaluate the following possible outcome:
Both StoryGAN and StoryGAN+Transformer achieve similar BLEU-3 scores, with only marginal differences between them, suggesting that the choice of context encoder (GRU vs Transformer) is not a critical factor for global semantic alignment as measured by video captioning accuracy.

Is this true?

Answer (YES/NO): YES